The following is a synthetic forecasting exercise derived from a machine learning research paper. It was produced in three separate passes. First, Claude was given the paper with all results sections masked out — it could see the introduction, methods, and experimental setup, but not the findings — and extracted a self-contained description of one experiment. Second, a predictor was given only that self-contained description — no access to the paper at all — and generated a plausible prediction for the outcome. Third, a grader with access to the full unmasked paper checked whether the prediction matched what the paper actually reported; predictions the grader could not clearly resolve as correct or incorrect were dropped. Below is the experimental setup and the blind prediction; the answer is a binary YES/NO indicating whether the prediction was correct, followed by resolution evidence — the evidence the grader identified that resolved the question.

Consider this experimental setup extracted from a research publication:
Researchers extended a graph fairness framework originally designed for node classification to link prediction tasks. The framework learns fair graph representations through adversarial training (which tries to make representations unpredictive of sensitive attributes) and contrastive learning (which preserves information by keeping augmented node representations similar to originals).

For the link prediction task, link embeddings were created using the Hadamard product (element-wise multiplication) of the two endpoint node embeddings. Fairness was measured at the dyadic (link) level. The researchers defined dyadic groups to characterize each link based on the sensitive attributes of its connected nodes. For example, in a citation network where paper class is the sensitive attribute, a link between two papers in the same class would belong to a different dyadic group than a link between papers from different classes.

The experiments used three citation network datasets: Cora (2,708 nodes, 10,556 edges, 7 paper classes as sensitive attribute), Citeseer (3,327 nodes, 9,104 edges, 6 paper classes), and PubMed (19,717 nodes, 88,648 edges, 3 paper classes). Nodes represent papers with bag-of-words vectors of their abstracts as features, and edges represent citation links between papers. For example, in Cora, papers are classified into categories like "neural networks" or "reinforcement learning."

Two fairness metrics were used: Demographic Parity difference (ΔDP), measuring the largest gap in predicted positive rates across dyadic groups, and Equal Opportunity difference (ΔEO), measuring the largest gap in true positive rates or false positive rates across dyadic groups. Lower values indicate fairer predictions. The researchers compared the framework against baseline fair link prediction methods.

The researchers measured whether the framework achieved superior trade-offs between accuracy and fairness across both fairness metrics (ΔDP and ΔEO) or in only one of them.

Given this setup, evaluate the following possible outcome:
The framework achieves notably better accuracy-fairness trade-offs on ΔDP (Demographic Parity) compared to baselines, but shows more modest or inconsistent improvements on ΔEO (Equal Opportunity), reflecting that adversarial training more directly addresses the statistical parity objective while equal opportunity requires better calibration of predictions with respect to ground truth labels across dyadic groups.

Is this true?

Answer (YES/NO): NO